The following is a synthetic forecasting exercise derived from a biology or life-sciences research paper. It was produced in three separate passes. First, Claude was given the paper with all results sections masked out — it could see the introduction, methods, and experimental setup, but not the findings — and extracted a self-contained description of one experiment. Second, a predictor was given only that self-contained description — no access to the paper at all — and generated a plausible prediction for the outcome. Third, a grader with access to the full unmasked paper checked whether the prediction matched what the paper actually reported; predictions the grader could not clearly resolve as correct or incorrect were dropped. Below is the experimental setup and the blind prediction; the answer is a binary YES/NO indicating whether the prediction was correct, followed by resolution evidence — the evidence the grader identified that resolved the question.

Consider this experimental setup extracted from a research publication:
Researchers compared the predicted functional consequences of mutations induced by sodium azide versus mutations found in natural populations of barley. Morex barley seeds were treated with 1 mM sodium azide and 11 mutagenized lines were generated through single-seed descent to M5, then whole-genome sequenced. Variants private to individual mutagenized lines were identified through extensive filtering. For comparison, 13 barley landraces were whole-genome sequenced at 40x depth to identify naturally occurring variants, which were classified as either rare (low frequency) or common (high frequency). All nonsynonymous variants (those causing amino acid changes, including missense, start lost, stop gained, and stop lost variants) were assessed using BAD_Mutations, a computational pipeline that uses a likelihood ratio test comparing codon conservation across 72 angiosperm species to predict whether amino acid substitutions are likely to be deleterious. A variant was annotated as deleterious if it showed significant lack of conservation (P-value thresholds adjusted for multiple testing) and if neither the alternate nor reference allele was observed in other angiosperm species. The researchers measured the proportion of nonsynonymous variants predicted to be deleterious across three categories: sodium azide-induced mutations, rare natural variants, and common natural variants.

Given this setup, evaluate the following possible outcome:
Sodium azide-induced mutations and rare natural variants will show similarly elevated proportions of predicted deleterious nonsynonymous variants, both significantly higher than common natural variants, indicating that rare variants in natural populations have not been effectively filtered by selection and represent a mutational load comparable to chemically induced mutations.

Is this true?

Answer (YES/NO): NO